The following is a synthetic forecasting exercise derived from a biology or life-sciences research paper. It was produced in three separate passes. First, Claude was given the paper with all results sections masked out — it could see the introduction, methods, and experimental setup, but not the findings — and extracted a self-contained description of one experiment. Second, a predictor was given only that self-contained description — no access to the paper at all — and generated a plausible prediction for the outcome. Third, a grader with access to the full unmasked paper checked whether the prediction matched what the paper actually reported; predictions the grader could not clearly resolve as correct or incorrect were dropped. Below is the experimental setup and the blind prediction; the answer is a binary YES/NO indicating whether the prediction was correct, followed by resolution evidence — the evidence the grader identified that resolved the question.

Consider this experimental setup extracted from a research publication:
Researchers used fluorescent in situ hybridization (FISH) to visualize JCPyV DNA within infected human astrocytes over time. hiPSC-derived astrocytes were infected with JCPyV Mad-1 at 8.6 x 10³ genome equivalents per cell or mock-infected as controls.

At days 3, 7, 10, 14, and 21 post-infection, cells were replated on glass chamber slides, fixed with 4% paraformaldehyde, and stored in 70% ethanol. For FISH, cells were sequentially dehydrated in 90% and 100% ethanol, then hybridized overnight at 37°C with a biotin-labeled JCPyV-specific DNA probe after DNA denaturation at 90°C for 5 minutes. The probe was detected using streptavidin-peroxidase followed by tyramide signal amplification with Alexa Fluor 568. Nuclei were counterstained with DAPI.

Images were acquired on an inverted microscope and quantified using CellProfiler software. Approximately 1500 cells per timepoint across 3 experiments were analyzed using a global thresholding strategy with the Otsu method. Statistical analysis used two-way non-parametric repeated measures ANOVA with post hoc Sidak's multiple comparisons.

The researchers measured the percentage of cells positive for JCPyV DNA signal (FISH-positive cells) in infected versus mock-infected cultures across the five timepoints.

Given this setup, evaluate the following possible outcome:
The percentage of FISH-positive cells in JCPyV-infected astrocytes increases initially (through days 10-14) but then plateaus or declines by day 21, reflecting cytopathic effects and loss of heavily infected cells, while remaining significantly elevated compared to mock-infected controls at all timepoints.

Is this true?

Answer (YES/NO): NO